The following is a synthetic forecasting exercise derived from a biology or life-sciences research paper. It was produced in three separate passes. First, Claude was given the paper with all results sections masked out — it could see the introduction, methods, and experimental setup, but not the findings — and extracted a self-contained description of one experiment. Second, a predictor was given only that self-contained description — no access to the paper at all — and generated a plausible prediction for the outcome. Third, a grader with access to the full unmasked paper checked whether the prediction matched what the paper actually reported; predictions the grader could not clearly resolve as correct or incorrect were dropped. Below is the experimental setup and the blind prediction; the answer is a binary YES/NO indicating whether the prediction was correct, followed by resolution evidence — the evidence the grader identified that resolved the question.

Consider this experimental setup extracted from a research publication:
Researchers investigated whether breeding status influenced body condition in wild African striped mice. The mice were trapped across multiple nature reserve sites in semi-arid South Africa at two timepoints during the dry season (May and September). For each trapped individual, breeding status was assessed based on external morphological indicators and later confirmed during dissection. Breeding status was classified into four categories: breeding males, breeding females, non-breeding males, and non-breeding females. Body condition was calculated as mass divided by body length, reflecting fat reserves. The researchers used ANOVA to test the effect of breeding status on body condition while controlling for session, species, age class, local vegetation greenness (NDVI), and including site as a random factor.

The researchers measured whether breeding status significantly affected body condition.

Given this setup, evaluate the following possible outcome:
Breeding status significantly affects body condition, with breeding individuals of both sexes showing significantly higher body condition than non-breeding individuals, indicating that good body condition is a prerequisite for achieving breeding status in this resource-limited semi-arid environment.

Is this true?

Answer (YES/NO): NO